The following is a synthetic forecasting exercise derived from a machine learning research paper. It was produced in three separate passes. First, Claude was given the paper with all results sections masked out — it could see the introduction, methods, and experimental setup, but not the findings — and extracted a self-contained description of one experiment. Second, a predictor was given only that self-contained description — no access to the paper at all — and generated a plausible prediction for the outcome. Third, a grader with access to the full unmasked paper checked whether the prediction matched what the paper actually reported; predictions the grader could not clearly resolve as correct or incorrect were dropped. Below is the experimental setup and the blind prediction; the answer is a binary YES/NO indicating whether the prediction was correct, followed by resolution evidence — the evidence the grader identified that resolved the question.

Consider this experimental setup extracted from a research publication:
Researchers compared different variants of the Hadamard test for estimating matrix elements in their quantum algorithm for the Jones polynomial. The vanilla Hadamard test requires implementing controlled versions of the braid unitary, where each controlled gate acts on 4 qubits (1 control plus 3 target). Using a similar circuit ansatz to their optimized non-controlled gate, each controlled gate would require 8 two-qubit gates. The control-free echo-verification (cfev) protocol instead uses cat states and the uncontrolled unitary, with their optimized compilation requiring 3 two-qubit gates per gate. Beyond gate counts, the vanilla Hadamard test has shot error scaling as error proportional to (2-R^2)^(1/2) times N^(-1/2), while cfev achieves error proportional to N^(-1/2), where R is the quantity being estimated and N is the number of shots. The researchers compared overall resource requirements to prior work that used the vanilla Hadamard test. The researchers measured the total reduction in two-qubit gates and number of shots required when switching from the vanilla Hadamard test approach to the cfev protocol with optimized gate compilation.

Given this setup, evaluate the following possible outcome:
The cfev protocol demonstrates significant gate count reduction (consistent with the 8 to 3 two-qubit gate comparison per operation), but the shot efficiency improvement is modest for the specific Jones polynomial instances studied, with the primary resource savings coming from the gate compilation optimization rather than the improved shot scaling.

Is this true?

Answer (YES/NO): NO